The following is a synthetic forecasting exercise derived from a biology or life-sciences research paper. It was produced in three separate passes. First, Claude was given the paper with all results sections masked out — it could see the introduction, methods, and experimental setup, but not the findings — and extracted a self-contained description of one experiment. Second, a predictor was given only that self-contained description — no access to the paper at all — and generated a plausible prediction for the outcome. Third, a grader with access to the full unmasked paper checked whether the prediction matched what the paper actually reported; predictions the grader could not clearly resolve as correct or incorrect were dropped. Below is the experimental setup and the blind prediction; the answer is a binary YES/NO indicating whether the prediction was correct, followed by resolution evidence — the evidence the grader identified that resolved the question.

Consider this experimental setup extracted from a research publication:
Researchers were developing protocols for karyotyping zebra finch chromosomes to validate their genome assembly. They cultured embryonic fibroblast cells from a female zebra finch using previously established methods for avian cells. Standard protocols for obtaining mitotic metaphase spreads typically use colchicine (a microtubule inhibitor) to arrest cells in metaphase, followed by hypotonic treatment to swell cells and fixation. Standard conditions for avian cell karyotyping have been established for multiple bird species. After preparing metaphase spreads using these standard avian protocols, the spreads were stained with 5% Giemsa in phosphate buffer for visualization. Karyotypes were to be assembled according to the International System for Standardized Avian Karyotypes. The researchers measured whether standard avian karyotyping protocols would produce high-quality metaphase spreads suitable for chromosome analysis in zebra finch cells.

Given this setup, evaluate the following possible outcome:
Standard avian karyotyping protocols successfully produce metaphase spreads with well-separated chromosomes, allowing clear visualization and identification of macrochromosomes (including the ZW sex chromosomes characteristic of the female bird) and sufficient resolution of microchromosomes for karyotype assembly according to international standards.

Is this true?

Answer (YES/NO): NO